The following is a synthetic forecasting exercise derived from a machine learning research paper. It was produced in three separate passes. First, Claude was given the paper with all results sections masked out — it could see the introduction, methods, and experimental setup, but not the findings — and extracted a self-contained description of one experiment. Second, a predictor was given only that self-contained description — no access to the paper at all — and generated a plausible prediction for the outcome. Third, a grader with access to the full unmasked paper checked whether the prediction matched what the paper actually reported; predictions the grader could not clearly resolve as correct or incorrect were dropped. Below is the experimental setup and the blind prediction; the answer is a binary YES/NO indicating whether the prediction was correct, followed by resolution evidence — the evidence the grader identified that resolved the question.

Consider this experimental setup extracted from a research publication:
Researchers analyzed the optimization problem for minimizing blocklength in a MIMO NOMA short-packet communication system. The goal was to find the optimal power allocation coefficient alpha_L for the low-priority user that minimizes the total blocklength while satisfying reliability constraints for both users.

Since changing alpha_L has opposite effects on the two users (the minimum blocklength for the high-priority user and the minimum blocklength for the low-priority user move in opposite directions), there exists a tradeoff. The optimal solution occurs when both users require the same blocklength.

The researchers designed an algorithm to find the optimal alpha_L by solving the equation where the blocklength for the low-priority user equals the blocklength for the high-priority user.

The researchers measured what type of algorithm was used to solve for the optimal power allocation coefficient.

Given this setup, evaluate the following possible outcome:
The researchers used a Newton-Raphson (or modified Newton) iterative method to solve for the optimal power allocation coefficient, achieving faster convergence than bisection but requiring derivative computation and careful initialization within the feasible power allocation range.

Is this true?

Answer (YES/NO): NO